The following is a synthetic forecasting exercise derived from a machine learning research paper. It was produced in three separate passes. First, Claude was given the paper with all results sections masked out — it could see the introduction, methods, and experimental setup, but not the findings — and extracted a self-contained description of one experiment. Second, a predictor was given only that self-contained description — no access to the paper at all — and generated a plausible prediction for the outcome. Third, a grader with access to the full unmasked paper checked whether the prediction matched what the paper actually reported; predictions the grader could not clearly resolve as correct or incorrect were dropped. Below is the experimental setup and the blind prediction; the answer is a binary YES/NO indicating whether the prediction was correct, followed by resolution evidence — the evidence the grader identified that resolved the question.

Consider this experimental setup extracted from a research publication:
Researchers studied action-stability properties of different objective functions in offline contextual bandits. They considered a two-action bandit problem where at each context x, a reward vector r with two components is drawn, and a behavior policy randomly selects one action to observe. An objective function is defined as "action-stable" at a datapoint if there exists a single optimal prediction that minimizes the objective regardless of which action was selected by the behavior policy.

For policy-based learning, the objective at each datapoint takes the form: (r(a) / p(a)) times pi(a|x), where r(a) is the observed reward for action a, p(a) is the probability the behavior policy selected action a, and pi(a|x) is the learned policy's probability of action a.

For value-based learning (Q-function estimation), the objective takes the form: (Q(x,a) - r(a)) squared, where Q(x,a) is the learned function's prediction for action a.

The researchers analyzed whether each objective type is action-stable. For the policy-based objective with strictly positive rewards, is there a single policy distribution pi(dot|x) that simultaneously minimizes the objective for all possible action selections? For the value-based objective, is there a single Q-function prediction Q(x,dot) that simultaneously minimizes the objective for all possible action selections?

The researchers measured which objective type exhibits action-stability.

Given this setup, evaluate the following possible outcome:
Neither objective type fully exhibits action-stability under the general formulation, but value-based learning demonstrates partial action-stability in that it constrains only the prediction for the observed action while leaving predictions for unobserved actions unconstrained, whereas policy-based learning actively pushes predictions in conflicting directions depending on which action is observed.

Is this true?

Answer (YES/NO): NO